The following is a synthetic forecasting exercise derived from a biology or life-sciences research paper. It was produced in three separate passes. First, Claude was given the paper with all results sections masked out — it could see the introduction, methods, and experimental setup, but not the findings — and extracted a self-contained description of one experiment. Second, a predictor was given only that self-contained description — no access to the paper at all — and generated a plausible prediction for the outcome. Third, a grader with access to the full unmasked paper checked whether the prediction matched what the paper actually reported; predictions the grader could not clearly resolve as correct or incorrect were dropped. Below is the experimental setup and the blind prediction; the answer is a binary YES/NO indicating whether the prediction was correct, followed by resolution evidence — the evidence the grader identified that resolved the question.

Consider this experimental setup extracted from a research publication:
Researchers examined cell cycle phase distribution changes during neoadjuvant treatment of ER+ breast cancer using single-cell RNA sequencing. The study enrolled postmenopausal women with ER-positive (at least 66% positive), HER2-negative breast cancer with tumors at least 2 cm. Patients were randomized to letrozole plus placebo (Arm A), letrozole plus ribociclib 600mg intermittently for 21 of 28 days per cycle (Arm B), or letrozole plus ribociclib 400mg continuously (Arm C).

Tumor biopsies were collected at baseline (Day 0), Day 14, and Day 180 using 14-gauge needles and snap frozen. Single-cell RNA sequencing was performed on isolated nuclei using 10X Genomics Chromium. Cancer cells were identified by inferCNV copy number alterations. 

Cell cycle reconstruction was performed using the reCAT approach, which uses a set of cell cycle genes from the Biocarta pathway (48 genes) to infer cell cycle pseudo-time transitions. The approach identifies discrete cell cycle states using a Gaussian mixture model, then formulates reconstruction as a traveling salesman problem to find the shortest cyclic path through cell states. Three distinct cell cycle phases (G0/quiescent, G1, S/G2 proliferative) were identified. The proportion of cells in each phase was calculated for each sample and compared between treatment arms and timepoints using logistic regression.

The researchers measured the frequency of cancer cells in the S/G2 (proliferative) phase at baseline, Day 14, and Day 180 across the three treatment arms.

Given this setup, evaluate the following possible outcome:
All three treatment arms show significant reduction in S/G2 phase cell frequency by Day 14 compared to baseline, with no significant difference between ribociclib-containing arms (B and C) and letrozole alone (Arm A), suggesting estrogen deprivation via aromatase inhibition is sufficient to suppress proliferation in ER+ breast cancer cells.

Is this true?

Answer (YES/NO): NO